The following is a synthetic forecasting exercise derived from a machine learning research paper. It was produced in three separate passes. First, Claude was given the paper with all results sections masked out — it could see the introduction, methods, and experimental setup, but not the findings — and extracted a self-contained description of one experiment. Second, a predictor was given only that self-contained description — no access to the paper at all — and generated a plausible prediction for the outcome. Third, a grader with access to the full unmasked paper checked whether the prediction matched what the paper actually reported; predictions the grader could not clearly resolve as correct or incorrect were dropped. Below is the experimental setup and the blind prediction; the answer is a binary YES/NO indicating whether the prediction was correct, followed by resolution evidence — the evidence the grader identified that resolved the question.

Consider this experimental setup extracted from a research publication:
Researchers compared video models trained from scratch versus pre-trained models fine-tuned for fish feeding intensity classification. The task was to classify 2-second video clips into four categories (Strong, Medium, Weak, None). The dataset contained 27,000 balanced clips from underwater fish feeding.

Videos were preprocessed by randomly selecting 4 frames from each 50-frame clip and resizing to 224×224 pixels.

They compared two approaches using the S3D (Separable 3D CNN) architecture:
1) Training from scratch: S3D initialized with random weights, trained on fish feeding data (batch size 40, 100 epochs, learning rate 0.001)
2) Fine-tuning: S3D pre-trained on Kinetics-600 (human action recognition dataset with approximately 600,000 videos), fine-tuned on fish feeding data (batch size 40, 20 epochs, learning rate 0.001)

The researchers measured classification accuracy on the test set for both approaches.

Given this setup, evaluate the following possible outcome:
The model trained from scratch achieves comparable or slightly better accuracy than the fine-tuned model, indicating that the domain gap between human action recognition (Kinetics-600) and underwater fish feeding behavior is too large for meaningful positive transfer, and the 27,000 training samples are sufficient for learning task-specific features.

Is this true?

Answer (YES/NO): NO